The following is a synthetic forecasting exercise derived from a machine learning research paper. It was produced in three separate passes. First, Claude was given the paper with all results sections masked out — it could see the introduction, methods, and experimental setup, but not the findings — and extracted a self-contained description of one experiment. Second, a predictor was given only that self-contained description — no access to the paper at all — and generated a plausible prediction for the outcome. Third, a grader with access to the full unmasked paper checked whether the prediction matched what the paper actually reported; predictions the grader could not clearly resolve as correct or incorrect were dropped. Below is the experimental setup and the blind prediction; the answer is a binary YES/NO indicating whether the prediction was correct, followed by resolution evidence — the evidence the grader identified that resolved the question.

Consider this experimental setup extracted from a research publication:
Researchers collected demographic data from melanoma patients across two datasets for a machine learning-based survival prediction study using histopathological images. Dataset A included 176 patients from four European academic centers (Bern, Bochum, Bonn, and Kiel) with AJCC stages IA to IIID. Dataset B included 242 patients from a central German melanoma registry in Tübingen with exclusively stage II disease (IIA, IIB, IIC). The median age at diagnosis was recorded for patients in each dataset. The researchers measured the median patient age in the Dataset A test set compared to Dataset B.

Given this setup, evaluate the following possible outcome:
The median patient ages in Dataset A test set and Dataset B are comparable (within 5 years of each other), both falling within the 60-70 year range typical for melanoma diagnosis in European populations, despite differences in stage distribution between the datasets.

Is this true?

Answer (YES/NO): NO